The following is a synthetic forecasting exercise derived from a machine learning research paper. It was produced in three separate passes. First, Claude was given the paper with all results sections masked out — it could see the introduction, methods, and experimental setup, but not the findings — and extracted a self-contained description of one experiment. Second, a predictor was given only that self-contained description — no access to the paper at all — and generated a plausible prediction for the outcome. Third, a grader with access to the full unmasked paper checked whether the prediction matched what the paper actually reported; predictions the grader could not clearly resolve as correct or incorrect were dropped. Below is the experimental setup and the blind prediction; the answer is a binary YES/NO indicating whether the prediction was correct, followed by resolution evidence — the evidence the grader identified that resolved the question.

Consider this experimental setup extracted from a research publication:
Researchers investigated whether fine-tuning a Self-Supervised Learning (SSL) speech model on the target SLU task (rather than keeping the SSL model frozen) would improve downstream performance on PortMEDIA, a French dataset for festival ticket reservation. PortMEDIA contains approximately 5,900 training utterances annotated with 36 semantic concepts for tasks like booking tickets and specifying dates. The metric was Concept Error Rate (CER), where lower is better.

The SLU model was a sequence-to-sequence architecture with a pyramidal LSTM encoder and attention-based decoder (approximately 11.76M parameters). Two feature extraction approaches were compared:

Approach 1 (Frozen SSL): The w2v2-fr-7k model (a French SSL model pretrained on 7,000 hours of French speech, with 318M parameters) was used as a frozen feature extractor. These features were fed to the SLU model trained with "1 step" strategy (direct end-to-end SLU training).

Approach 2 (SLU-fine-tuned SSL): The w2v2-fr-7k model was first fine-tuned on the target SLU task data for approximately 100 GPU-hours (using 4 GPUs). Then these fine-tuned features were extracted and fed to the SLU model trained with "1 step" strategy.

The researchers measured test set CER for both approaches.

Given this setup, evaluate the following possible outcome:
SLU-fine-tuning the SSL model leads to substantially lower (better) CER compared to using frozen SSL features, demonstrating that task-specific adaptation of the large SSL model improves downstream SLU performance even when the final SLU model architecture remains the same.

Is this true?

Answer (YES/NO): YES